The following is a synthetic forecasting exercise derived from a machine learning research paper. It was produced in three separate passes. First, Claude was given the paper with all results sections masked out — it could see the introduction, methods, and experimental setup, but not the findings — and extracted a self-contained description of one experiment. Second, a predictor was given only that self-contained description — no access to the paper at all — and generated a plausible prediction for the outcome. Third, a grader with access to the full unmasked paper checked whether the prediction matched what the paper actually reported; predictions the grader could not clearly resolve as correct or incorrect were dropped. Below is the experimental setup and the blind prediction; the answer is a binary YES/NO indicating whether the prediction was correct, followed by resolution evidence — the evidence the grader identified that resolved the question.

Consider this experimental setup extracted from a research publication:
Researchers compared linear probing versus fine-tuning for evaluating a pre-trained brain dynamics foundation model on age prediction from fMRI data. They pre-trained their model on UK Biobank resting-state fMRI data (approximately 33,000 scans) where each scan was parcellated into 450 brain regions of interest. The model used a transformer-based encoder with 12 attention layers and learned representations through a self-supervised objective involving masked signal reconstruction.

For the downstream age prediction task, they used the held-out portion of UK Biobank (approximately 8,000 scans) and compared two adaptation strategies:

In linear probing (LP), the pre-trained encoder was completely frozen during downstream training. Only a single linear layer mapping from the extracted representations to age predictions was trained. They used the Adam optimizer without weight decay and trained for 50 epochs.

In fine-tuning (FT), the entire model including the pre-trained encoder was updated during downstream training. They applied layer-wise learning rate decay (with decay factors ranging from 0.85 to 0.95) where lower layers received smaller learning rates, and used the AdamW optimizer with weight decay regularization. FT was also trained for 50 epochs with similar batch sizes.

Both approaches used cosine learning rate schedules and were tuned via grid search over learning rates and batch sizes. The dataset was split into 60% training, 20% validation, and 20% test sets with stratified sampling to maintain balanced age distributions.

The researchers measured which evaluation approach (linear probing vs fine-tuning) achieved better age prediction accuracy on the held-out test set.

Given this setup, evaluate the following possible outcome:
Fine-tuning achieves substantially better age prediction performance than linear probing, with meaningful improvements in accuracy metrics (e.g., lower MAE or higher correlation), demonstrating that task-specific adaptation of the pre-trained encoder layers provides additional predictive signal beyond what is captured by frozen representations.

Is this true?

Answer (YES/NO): YES